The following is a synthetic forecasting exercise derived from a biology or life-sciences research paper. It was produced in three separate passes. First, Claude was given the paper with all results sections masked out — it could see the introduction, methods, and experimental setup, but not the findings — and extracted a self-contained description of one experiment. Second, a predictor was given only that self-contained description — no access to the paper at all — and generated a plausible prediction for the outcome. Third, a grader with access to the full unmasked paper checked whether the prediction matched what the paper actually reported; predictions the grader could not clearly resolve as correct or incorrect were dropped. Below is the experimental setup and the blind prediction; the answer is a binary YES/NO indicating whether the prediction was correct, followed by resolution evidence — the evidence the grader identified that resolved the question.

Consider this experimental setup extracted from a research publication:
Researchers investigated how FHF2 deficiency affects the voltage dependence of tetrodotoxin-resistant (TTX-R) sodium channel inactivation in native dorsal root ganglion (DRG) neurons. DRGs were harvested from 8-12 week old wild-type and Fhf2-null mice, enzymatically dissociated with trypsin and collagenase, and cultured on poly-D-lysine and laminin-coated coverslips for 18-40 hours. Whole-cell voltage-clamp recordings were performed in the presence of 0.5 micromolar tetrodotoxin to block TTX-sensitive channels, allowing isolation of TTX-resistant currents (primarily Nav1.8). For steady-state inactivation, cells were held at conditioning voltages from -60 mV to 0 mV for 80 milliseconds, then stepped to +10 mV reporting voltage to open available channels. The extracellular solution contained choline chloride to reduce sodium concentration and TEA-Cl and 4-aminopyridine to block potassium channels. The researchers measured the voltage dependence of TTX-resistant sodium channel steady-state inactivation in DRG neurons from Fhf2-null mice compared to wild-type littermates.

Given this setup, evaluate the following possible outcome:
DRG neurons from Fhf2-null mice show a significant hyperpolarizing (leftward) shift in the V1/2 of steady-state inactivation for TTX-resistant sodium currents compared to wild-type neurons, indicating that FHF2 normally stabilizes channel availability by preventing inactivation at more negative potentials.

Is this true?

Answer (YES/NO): YES